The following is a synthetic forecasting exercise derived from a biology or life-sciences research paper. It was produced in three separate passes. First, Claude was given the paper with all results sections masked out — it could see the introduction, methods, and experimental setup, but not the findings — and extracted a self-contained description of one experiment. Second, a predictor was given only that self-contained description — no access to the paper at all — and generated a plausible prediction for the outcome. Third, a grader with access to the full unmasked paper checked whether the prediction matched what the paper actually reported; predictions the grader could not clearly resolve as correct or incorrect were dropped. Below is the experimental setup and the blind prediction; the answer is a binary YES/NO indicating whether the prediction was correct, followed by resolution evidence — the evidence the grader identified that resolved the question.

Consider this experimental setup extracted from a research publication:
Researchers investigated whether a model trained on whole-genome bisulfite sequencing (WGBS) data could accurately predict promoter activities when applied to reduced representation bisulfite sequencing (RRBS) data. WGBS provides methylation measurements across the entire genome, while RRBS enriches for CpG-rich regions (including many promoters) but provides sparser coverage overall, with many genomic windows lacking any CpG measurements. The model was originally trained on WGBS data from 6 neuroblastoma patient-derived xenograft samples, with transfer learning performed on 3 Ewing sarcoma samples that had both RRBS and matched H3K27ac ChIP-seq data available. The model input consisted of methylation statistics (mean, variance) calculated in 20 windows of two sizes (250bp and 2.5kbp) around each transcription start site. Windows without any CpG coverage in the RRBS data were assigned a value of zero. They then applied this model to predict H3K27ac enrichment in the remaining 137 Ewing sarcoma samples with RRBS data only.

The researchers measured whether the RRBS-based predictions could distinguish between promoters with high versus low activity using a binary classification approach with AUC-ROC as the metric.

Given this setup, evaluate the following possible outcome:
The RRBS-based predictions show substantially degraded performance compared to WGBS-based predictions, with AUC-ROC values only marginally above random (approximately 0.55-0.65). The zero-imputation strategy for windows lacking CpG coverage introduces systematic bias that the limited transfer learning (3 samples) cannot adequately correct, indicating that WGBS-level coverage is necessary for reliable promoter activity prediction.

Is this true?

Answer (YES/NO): NO